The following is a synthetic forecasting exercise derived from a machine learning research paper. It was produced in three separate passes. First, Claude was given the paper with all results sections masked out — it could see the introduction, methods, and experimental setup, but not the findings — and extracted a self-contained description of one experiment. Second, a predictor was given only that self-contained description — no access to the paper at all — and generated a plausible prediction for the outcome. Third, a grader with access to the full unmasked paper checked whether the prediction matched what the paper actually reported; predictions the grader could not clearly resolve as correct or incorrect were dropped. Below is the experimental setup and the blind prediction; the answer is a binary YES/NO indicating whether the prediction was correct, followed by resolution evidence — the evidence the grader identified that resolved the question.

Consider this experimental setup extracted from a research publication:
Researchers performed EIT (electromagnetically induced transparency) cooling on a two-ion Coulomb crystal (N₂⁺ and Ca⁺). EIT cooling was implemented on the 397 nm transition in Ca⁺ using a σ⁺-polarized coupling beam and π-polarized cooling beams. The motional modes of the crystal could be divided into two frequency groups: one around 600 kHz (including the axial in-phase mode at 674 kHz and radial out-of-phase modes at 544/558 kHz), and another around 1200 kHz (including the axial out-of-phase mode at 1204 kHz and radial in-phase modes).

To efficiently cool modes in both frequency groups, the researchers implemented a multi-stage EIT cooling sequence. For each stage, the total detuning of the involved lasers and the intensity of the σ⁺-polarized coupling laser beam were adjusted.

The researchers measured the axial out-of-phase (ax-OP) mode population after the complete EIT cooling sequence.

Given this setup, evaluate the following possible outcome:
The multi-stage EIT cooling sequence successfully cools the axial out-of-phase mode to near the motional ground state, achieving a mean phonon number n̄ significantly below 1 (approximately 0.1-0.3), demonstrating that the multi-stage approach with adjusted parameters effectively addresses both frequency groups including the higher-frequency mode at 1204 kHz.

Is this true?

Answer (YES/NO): NO